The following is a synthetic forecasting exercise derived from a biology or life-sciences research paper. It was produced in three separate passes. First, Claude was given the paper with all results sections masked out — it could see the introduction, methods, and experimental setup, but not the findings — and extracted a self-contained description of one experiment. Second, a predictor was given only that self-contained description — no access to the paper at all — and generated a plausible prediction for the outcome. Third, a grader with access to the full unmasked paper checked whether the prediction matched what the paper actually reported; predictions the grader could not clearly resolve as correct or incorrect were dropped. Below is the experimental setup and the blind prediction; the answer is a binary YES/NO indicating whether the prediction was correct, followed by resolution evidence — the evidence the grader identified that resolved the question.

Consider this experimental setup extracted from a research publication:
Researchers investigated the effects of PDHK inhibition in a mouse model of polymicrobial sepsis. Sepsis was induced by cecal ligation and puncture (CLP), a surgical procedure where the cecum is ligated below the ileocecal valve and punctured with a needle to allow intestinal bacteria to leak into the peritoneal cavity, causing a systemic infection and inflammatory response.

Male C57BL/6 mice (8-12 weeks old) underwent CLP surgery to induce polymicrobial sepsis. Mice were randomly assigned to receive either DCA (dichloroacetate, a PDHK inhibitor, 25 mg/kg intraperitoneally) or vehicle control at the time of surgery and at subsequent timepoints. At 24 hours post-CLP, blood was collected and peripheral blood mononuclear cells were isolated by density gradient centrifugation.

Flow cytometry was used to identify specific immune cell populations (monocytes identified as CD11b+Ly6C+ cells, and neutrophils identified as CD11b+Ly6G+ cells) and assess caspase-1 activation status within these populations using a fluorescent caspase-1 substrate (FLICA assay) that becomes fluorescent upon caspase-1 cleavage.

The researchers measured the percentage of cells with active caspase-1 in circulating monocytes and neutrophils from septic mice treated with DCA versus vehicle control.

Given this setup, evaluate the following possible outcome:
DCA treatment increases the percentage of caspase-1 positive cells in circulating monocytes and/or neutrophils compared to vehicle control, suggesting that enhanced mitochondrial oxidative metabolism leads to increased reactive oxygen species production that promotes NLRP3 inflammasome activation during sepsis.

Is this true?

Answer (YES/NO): NO